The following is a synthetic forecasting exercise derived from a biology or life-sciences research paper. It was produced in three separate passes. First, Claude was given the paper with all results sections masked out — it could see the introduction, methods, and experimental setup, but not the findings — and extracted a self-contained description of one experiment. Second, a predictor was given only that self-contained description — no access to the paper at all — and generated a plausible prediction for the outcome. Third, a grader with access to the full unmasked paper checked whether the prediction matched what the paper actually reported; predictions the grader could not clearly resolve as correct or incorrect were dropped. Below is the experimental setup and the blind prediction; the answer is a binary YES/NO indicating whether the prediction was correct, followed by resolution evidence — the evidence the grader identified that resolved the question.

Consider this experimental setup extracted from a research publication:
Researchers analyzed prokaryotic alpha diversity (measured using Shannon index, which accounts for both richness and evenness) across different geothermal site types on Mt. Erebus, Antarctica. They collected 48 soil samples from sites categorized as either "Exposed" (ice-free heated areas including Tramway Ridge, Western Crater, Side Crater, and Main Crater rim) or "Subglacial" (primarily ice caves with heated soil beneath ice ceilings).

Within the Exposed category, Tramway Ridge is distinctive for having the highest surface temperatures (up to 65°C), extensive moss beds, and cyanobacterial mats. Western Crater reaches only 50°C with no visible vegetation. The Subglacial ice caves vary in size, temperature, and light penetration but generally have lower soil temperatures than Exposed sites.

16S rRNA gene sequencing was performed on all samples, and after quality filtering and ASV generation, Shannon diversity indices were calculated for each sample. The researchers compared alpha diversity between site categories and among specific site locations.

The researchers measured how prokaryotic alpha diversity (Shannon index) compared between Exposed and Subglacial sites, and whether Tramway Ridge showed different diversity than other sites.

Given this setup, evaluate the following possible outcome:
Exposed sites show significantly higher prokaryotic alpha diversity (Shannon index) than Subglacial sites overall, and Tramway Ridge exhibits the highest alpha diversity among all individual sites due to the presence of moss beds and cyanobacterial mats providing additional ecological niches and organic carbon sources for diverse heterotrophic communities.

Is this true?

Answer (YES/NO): NO